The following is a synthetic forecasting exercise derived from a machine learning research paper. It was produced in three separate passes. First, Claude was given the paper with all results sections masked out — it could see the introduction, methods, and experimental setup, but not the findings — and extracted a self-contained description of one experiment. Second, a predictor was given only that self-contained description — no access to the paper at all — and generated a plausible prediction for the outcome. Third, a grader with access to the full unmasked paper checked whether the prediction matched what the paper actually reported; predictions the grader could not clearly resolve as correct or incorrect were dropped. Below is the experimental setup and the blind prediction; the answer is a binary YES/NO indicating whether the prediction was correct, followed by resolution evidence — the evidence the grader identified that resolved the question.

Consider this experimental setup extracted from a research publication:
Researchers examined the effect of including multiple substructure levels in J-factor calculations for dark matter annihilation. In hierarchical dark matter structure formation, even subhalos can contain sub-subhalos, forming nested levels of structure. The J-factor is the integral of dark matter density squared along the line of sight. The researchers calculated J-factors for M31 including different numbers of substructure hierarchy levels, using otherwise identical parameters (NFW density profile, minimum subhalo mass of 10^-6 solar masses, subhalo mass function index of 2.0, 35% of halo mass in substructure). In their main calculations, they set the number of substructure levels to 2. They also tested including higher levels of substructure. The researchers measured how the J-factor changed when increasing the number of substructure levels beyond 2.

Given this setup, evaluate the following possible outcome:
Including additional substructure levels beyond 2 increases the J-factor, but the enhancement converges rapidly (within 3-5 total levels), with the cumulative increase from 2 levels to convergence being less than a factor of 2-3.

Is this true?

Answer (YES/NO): NO